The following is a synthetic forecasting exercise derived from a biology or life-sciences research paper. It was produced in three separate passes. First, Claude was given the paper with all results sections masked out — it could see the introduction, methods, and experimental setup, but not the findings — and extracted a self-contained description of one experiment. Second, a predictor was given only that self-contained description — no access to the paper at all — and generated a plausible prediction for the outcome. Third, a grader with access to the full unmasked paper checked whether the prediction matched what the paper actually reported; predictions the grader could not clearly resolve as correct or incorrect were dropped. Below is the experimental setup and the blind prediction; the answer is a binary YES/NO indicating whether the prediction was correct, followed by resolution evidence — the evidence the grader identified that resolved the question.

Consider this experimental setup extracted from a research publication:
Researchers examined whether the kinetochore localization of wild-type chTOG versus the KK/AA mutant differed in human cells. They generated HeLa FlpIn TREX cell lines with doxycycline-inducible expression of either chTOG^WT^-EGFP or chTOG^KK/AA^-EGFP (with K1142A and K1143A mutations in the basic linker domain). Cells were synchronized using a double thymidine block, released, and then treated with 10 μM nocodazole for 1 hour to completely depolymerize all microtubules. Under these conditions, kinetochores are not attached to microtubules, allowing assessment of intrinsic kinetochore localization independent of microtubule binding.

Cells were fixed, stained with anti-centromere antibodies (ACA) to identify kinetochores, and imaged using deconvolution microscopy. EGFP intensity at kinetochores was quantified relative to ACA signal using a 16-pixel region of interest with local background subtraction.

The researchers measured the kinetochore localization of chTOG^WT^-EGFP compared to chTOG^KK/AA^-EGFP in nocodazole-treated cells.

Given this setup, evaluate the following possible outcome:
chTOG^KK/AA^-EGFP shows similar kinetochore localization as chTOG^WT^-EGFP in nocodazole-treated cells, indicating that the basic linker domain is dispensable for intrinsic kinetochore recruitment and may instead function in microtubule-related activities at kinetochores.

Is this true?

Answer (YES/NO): YES